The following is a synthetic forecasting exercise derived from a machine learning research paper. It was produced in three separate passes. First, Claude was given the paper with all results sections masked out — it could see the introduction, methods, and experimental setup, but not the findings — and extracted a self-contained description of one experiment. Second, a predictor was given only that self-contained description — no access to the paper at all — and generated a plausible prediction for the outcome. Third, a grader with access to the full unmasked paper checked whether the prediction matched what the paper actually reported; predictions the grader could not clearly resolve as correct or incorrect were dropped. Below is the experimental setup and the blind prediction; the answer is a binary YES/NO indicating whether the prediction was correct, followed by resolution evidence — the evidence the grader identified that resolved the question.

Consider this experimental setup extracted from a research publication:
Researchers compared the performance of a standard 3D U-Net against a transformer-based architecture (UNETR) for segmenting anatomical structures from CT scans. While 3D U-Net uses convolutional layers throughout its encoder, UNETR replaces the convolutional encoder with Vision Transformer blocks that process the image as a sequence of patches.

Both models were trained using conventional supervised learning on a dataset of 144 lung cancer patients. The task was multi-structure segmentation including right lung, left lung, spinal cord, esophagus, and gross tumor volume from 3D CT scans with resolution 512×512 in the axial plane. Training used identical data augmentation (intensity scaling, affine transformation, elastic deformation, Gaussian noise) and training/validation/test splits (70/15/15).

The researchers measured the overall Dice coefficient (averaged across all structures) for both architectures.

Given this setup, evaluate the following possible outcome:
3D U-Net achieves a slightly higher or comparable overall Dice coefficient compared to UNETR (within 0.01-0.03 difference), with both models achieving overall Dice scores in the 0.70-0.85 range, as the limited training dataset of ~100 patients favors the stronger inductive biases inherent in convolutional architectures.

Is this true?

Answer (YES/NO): NO